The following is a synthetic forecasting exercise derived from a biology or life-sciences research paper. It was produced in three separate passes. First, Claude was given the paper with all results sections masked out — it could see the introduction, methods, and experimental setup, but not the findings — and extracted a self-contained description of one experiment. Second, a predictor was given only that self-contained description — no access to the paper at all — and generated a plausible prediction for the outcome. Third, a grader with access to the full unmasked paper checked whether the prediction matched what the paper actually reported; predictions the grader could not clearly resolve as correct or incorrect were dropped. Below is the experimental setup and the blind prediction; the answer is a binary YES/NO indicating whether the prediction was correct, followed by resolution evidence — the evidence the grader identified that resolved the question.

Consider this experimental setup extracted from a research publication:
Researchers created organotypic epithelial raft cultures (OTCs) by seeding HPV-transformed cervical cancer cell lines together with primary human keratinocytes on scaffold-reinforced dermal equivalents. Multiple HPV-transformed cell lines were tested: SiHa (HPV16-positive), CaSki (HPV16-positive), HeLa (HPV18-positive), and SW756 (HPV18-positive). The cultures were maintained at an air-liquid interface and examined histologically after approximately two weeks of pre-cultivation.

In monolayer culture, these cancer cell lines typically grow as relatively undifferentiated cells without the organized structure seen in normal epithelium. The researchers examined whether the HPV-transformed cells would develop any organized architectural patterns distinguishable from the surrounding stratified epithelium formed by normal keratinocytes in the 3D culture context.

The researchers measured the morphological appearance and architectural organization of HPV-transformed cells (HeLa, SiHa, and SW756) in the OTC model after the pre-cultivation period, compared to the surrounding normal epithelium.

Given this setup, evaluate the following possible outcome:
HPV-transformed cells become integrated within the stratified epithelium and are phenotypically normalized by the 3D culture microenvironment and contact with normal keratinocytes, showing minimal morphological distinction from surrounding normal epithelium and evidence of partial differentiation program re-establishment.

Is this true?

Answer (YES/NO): NO